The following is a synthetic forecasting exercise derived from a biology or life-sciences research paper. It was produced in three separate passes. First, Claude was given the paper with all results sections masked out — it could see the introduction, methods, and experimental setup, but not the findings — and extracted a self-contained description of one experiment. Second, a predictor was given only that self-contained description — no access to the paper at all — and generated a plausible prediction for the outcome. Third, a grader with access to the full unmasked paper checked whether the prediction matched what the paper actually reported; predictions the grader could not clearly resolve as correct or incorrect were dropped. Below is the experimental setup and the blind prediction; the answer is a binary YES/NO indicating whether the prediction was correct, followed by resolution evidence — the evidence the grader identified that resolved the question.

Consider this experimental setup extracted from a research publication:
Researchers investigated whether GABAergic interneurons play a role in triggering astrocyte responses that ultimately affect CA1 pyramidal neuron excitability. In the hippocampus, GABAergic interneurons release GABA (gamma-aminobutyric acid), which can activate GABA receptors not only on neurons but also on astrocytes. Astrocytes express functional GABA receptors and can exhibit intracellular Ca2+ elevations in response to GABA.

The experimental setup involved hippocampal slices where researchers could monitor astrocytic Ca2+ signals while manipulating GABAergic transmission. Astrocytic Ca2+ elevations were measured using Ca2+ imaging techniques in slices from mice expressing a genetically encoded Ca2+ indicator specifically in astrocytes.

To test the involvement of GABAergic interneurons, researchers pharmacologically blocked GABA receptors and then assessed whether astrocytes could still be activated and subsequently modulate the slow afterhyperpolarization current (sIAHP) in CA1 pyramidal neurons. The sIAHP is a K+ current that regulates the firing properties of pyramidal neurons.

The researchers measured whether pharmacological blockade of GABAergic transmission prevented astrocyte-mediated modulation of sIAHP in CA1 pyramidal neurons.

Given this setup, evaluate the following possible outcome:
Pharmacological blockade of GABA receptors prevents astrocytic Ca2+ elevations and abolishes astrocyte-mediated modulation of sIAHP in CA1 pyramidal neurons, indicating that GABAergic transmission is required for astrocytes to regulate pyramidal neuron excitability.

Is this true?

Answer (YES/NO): NO